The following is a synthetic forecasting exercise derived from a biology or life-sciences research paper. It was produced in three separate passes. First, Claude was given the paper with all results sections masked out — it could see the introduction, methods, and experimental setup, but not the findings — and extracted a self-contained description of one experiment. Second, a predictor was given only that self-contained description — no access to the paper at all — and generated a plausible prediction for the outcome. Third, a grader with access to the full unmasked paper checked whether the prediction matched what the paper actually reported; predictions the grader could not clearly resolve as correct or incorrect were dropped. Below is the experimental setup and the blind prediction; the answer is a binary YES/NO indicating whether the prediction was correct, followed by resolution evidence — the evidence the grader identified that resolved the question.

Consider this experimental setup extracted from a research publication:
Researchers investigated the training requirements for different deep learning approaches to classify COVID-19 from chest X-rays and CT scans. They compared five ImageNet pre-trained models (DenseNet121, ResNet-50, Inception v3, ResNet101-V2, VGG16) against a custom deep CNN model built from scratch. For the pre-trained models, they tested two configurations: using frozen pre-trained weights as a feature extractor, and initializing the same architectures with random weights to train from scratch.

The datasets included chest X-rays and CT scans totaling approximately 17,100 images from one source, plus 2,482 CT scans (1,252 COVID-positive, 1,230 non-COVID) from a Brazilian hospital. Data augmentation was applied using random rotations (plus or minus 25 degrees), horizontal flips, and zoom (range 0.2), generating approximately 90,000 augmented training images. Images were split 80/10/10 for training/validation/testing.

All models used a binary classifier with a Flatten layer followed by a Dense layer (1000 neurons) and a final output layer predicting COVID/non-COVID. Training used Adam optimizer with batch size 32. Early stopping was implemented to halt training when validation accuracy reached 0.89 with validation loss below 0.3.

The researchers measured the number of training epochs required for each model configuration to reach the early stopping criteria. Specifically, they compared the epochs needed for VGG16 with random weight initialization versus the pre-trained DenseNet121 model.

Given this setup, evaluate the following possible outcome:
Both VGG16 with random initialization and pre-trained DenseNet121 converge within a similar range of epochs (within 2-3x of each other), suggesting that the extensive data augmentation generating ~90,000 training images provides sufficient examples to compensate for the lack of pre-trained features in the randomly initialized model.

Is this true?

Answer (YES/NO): NO